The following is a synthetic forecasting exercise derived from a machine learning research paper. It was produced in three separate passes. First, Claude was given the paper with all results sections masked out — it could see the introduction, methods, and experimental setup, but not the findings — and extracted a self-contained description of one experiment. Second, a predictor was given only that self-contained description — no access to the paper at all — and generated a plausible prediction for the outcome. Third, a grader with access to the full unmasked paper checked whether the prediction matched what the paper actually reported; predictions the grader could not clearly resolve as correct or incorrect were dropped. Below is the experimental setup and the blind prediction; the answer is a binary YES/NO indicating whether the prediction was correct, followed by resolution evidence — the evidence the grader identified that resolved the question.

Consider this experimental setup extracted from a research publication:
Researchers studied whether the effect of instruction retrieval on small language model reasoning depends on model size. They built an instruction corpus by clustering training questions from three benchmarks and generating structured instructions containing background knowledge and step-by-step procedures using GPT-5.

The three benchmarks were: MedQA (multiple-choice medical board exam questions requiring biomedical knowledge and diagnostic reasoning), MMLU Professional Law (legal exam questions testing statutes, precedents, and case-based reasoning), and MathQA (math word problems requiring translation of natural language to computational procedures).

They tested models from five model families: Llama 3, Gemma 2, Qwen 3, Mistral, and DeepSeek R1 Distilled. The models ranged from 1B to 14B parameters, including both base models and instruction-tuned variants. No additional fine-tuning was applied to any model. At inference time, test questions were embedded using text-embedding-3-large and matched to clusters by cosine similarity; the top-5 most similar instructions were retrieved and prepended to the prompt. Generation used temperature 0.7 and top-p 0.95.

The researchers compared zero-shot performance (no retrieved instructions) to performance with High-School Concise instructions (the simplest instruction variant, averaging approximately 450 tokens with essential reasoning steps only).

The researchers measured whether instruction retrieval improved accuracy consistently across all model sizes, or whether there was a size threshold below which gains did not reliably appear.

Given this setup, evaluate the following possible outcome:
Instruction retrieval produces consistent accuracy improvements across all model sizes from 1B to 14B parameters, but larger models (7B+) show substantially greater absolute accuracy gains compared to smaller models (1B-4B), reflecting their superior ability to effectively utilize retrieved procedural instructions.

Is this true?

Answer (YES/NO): NO